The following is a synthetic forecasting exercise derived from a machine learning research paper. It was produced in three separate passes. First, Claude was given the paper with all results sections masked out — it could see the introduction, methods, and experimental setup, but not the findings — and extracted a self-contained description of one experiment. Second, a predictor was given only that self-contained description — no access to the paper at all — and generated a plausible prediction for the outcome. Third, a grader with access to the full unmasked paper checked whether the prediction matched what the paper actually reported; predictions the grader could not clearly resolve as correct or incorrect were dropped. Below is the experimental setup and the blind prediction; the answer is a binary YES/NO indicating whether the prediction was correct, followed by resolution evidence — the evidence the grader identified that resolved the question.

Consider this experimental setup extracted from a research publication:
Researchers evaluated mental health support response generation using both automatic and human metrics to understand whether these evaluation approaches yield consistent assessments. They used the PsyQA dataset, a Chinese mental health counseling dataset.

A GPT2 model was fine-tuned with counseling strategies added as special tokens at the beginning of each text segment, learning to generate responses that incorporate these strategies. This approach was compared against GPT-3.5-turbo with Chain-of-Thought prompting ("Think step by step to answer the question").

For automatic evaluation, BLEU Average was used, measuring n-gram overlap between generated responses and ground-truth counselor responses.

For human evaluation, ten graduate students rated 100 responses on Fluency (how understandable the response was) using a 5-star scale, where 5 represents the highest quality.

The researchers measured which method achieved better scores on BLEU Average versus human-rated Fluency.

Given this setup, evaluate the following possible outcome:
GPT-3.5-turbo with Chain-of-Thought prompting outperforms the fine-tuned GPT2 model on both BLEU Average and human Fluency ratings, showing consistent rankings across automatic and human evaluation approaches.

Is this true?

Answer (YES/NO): NO